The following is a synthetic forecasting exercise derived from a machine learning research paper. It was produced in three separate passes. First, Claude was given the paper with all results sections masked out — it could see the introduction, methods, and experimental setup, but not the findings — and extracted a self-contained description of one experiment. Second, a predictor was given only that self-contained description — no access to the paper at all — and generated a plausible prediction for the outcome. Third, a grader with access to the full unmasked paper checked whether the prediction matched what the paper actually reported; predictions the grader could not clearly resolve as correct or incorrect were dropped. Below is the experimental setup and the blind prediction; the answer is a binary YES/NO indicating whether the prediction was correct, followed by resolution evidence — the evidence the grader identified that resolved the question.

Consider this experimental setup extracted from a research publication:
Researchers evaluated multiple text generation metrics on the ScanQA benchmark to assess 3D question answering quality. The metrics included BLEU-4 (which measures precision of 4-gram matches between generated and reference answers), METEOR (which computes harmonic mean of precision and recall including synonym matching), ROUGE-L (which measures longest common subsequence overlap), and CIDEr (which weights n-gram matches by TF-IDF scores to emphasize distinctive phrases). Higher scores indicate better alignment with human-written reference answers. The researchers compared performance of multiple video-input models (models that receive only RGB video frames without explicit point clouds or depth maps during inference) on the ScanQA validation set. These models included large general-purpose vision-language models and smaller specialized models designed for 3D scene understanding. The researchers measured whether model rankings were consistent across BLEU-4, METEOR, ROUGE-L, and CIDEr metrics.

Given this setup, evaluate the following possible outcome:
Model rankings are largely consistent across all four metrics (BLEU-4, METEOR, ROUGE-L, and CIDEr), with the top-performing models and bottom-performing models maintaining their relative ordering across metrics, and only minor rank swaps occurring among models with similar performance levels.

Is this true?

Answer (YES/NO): YES